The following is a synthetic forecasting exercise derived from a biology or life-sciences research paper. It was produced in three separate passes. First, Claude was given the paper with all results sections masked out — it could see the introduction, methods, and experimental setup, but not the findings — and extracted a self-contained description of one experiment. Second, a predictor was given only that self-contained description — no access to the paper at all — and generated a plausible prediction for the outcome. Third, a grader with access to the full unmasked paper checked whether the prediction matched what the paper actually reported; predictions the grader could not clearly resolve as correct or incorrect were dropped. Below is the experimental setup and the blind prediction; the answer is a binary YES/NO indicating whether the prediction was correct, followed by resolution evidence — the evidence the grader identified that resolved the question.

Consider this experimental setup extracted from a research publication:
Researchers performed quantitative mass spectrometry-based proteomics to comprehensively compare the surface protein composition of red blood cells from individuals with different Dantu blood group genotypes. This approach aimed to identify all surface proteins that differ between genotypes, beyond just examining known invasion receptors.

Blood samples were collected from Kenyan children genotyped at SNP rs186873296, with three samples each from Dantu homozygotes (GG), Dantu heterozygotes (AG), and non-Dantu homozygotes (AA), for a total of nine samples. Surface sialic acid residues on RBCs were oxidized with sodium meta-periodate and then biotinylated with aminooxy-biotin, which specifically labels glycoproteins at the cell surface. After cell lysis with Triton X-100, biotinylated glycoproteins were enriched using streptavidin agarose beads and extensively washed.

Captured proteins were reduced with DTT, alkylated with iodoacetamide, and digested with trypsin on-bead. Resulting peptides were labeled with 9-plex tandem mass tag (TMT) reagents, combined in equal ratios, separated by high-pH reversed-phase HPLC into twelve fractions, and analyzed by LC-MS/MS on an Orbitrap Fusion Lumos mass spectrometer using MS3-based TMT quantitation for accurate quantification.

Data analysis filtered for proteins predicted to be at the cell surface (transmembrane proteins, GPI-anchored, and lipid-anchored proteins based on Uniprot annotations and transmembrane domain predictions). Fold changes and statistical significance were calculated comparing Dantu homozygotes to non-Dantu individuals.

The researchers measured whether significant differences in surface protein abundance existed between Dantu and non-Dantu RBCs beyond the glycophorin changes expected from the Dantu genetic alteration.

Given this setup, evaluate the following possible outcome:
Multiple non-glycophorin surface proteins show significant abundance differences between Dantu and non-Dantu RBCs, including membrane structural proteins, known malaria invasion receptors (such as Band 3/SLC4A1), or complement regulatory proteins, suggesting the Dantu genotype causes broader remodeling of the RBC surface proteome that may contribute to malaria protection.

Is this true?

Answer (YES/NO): NO